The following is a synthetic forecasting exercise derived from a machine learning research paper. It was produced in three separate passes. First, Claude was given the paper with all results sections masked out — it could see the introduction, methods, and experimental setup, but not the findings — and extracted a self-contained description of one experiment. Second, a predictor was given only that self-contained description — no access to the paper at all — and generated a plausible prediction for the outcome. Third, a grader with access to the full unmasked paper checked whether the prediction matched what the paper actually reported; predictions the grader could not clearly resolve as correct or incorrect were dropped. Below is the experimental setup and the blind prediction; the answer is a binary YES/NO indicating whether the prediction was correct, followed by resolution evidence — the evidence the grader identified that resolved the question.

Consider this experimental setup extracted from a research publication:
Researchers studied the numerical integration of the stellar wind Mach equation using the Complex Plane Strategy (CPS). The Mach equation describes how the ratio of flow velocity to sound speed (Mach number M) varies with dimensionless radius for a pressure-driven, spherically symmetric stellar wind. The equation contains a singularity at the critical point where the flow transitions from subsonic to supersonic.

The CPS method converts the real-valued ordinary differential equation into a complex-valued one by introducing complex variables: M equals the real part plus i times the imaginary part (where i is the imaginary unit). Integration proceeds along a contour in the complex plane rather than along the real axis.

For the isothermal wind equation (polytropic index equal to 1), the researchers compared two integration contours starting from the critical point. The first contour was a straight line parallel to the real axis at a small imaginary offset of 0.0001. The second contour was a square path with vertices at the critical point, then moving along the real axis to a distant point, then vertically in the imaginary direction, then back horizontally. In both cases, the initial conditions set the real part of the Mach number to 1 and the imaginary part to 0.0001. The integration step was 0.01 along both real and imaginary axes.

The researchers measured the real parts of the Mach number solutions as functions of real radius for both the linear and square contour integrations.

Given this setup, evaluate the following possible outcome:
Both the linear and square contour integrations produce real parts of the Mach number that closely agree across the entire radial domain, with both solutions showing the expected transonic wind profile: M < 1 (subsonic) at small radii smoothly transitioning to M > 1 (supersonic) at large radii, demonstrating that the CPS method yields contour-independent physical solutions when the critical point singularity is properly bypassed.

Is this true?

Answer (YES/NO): YES